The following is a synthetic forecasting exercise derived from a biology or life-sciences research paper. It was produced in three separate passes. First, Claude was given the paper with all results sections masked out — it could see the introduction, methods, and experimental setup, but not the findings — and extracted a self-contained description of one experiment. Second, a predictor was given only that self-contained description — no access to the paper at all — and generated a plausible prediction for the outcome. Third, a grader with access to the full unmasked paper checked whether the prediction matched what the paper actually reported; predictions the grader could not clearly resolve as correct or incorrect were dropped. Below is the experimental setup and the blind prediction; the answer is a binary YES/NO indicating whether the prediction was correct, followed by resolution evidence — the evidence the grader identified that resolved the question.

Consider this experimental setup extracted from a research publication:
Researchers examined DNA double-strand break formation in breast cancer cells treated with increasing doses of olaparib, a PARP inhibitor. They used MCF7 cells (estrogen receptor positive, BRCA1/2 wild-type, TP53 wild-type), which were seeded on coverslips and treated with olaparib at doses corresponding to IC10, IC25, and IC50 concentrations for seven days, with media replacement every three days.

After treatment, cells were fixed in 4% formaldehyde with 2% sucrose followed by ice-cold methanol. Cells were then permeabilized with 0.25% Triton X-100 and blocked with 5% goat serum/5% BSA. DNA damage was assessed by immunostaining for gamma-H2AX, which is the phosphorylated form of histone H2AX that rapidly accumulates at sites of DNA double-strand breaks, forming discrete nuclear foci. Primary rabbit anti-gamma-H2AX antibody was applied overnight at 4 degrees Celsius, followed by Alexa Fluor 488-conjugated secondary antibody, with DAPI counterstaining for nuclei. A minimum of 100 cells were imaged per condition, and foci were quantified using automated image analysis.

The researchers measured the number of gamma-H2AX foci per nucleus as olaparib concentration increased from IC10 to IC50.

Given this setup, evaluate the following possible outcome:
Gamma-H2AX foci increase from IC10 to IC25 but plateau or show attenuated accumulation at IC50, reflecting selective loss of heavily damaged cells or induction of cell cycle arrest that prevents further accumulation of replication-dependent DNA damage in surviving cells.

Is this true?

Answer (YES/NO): NO